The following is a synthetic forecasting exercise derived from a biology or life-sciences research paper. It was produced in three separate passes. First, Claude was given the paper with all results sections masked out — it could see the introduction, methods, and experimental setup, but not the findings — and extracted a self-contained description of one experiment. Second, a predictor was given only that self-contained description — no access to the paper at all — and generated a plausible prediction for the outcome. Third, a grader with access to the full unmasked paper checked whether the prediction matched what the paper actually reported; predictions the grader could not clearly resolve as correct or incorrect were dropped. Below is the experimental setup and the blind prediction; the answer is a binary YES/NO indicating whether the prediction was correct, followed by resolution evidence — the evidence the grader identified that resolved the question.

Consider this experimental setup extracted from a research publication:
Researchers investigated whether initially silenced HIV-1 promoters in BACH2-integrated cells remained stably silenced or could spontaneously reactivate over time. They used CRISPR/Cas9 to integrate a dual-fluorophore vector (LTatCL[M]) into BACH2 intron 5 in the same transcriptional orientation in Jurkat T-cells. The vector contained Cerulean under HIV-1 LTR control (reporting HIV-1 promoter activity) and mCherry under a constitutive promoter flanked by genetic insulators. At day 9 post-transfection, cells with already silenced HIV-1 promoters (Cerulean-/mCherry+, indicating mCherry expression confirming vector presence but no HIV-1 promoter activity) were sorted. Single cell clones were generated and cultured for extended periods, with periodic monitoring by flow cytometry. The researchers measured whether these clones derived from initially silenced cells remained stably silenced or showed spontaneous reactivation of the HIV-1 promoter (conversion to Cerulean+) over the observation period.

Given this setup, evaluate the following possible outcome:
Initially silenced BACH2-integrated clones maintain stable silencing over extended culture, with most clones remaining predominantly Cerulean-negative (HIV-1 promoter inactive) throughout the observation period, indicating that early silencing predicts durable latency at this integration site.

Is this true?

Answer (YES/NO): NO